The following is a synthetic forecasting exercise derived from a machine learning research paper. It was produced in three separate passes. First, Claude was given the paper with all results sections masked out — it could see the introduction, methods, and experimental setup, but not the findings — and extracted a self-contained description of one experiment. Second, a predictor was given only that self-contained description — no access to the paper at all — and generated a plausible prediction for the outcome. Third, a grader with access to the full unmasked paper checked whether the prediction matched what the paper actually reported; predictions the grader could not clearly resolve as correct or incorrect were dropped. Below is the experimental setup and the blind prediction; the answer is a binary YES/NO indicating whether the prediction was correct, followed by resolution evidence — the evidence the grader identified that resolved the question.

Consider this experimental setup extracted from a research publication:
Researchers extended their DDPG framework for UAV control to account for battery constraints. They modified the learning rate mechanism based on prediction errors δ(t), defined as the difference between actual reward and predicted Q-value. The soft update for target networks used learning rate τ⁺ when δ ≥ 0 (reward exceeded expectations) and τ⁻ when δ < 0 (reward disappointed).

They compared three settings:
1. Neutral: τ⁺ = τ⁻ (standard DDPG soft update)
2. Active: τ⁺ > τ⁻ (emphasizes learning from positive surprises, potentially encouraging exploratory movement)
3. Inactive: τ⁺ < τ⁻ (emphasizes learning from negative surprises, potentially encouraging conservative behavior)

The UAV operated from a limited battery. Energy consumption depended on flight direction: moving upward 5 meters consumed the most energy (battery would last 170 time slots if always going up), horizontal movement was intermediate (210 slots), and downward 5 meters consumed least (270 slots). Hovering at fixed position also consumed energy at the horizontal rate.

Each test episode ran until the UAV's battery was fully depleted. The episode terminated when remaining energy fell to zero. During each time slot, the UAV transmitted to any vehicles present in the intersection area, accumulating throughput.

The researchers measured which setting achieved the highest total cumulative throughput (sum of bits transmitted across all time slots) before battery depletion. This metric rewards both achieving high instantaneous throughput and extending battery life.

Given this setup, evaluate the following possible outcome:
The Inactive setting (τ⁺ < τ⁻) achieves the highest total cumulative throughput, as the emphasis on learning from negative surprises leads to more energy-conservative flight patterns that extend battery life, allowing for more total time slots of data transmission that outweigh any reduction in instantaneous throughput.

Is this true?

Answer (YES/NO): NO